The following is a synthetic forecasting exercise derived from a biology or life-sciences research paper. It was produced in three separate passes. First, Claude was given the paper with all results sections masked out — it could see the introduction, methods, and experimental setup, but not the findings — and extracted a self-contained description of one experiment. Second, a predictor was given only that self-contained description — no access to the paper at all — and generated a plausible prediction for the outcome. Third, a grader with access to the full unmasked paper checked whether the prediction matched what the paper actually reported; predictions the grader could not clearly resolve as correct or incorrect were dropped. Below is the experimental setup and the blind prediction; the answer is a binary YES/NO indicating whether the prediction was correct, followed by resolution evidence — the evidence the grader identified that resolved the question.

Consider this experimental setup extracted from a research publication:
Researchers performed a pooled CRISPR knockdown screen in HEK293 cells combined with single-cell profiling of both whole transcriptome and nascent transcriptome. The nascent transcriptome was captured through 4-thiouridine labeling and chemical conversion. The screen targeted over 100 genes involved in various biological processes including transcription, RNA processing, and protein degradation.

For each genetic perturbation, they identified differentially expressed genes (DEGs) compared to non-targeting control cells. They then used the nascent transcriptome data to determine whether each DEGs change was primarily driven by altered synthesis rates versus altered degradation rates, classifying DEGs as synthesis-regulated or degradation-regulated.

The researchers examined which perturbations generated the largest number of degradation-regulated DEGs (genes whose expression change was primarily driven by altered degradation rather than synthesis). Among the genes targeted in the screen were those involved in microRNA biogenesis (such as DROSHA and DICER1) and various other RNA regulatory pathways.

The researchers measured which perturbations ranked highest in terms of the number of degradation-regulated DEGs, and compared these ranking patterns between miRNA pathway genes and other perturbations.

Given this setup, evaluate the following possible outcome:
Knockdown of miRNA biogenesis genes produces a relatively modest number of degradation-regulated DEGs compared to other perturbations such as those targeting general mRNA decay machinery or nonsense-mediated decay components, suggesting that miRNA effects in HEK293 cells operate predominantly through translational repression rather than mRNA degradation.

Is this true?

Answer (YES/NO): YES